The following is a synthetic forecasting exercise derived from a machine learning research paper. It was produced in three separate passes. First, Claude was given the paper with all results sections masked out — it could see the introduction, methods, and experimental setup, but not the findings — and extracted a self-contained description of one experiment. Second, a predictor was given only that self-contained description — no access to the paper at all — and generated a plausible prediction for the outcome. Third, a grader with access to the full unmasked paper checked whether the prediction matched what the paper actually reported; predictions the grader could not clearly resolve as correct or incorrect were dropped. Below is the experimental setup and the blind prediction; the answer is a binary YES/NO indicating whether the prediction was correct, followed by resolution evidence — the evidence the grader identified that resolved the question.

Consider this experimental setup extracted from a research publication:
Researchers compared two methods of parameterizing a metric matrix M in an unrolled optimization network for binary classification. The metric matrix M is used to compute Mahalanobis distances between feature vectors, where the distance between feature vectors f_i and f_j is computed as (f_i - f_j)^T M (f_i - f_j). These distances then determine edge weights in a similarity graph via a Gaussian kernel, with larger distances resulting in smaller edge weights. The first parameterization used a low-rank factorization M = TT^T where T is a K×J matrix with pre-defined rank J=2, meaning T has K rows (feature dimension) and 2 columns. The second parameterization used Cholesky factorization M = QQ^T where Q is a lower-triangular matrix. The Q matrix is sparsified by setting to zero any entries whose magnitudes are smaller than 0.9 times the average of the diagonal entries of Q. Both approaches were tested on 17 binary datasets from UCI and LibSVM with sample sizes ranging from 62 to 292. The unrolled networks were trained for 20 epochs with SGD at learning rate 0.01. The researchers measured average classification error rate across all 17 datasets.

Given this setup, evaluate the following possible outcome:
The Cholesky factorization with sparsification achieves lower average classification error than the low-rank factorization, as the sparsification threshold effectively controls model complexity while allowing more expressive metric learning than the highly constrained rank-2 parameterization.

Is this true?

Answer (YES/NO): YES